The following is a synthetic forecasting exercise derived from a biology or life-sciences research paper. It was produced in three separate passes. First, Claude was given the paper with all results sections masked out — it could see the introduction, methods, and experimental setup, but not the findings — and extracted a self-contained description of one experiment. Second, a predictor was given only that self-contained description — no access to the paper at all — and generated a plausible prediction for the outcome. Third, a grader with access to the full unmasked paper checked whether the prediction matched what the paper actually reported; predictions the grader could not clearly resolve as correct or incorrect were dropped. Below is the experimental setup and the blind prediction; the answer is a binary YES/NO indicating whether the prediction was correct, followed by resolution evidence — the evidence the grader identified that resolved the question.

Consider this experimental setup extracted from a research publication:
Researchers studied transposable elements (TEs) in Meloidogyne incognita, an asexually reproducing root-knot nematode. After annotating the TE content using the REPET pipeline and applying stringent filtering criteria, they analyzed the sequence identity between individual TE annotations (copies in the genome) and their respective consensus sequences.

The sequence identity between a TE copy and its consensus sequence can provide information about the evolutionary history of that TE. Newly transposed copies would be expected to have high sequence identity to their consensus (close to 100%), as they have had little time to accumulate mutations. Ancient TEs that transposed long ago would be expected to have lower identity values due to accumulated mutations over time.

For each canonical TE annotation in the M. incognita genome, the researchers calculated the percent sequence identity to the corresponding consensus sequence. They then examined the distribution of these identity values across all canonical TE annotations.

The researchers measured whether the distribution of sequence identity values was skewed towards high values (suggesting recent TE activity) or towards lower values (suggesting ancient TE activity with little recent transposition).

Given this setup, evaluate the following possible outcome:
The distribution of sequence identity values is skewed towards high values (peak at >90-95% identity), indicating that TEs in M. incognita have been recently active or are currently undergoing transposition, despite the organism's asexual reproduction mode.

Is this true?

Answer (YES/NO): YES